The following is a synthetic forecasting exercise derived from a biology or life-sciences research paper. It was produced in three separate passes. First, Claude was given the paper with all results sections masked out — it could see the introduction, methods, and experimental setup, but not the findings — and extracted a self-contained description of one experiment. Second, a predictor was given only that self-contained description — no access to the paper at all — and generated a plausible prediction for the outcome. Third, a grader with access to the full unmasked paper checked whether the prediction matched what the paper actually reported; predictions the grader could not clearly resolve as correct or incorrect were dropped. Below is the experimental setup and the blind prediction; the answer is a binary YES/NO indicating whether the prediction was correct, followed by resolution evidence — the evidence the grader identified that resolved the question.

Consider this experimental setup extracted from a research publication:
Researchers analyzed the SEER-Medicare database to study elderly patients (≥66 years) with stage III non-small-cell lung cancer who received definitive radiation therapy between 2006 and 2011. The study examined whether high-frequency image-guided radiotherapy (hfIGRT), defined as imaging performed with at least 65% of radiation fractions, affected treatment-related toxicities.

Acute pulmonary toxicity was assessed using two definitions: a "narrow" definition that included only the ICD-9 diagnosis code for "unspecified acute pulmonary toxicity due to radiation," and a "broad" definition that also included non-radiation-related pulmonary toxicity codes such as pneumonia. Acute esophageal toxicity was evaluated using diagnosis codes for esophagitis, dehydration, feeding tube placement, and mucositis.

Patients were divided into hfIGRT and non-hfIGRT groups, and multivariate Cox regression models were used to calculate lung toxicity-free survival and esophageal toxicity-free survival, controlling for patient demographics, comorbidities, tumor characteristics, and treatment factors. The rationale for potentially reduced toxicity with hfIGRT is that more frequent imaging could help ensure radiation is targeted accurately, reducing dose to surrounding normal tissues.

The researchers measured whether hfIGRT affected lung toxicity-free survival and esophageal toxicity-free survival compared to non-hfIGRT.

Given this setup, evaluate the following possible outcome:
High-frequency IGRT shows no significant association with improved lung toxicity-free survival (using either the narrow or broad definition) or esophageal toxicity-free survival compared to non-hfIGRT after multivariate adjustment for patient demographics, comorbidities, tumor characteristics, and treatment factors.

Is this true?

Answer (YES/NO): YES